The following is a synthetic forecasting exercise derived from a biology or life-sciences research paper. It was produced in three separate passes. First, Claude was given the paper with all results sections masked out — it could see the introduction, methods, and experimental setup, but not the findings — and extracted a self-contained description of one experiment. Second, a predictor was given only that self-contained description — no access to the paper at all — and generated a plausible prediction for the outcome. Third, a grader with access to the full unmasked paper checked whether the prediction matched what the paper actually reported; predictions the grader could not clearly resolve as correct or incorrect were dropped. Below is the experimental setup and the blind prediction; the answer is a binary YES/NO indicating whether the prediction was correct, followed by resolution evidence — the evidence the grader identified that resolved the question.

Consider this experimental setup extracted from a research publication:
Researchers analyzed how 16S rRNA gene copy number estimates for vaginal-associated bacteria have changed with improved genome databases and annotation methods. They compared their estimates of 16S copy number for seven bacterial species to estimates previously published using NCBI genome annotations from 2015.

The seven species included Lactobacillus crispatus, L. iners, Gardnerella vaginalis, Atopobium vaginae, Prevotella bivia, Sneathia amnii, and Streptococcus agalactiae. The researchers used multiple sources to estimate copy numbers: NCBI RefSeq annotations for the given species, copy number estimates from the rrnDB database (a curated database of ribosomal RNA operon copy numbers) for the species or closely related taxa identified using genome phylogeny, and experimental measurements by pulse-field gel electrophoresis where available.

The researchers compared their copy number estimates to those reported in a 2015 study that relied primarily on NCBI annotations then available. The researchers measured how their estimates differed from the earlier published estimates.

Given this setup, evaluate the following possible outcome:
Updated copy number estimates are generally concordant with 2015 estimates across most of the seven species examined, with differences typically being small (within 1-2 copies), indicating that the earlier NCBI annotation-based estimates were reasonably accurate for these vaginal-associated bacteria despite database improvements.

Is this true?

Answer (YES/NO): NO